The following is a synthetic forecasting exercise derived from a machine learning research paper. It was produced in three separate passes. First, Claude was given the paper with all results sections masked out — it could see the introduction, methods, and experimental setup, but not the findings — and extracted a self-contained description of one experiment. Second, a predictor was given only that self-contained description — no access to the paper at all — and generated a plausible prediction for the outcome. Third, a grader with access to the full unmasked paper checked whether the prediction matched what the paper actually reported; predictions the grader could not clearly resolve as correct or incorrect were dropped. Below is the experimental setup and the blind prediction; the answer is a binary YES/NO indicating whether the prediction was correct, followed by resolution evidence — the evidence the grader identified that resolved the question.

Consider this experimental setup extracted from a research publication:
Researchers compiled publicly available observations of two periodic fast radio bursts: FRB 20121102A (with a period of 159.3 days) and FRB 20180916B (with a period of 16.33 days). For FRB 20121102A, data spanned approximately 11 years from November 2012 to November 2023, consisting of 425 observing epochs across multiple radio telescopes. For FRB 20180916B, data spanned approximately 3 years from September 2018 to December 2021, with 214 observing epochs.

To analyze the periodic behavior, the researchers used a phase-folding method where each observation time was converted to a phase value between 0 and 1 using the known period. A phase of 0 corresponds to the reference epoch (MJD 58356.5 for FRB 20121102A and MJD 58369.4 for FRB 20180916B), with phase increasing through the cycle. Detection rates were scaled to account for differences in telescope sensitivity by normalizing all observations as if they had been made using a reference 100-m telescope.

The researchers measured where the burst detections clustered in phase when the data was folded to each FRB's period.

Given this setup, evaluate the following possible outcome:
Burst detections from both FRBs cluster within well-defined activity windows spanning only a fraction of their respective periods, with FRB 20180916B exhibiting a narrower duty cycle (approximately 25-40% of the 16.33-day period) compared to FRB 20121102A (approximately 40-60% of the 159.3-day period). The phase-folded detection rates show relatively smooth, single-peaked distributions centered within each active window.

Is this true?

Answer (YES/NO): YES